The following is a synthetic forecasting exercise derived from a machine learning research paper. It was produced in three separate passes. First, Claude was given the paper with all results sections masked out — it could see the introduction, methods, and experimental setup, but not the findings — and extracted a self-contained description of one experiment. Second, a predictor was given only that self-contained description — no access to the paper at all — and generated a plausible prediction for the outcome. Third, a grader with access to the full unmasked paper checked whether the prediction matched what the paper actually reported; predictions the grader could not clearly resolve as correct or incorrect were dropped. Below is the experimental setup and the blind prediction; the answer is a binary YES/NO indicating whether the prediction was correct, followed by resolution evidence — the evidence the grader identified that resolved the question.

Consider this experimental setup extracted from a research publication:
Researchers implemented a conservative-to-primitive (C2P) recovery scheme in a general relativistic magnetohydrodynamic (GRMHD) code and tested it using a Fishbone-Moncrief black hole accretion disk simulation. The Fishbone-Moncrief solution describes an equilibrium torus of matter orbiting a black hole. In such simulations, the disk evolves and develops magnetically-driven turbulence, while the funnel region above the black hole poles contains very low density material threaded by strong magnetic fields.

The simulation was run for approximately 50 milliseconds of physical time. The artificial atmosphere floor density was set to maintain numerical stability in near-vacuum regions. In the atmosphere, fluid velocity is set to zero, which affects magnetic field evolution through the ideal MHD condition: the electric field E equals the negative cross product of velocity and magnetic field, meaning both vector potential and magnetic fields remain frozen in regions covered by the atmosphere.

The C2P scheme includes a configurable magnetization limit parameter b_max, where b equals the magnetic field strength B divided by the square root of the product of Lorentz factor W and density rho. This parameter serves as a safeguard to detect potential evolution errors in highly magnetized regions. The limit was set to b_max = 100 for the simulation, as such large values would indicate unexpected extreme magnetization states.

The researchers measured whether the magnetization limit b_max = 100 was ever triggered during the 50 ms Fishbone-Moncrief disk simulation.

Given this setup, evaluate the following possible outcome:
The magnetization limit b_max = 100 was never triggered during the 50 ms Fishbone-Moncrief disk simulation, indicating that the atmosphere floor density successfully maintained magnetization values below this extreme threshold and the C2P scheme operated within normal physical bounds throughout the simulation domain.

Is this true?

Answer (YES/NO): YES